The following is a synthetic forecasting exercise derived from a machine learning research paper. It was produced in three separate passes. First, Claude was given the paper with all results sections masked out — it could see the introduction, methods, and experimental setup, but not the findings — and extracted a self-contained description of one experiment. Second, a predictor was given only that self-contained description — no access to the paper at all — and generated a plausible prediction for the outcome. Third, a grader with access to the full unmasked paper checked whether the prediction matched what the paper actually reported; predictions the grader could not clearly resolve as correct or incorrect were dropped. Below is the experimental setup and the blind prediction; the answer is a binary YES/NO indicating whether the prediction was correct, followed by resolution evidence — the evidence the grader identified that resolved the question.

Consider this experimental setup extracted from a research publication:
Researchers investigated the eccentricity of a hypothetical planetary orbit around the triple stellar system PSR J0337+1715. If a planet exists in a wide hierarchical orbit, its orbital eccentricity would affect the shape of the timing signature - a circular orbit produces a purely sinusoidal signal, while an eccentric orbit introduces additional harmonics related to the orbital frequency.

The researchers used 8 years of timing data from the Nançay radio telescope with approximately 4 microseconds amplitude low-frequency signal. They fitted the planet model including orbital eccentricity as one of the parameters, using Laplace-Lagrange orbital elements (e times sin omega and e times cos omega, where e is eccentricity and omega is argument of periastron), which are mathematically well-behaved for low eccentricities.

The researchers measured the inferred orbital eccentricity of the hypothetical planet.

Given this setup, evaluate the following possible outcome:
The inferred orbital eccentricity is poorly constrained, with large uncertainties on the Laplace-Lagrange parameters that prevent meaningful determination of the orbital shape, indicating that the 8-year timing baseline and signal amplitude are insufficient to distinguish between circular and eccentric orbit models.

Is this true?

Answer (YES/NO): NO